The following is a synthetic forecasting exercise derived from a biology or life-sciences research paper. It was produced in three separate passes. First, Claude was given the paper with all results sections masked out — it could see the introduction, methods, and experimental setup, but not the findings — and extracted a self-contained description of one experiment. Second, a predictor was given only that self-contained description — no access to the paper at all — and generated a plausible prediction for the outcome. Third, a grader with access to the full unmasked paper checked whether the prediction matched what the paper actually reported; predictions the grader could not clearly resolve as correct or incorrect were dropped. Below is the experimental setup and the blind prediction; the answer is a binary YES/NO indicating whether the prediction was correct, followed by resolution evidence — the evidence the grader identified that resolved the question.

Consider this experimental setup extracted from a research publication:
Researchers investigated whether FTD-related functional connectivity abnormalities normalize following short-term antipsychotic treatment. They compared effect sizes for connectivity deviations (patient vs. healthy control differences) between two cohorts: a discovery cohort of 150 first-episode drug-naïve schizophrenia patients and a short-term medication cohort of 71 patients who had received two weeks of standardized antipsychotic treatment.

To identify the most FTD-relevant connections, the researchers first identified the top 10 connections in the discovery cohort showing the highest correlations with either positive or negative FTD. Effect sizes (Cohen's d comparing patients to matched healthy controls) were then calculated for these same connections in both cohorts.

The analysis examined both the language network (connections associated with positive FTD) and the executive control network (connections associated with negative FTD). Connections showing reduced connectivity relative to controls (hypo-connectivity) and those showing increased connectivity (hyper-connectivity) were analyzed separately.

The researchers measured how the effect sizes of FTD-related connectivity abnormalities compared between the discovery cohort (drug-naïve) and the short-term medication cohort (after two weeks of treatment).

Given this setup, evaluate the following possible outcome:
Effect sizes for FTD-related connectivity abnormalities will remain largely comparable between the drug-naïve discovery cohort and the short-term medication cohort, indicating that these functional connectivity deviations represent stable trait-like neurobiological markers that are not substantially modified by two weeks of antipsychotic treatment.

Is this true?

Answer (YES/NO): NO